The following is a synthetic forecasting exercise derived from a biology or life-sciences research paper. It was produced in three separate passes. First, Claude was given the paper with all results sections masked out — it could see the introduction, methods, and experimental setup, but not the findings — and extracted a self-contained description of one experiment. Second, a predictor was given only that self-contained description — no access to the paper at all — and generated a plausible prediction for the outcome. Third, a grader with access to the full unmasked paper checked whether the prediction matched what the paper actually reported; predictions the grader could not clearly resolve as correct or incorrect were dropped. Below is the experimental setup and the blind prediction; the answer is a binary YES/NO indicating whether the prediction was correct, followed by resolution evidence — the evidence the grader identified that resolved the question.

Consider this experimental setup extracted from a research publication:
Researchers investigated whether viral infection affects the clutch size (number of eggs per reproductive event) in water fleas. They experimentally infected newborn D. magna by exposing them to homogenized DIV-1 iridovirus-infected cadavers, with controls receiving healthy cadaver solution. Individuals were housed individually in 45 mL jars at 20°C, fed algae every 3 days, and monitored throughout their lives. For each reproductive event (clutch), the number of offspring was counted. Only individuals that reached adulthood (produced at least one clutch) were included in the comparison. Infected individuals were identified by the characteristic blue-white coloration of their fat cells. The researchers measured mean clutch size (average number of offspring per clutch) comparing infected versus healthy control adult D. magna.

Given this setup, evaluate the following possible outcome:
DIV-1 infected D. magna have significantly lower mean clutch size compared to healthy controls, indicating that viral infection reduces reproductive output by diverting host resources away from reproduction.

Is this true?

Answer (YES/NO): NO